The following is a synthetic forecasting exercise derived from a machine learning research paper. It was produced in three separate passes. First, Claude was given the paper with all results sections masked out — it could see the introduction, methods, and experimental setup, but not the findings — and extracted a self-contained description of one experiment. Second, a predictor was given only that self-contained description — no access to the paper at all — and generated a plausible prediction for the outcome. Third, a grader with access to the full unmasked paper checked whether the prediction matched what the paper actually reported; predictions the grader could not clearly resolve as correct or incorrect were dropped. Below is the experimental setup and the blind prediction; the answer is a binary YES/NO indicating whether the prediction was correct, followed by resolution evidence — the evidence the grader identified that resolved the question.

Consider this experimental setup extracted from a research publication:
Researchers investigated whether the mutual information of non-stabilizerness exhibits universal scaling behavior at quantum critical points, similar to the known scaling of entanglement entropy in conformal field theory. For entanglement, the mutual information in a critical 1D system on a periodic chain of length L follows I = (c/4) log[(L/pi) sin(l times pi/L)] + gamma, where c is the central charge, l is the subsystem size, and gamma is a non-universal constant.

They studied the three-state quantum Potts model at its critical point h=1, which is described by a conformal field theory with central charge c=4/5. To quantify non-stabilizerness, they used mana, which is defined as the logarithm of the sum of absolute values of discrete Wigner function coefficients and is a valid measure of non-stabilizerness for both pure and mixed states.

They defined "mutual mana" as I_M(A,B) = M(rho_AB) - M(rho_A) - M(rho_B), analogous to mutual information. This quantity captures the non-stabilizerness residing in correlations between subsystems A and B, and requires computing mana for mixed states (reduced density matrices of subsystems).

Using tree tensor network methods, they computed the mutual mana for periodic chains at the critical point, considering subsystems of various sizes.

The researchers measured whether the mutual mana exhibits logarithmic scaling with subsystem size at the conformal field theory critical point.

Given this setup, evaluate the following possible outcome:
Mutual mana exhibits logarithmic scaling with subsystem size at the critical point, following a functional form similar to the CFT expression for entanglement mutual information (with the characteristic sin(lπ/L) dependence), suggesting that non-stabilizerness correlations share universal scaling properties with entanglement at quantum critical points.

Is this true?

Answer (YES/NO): YES